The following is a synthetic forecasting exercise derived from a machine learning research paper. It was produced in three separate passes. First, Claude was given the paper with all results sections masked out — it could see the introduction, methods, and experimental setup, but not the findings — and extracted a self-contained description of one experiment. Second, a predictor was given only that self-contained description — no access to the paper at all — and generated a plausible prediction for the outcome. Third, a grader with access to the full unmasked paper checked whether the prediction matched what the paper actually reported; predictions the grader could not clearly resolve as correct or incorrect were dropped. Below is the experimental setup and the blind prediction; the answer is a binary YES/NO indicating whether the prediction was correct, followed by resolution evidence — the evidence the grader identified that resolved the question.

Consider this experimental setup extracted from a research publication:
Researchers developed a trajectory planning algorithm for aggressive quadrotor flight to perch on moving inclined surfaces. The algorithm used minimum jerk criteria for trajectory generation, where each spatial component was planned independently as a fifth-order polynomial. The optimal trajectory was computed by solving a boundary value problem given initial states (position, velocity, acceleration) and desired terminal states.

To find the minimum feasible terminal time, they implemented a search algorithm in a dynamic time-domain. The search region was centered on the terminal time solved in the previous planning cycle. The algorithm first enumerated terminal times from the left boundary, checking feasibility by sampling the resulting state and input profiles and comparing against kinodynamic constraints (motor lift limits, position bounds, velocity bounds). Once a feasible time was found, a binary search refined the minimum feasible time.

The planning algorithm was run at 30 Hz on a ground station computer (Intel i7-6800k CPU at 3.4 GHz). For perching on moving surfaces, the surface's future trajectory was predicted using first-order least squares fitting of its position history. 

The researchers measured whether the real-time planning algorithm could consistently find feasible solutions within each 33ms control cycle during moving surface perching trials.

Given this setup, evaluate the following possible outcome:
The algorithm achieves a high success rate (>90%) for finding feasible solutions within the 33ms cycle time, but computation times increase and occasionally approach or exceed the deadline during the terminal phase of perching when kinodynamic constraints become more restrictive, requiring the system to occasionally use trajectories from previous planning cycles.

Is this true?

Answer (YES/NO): NO